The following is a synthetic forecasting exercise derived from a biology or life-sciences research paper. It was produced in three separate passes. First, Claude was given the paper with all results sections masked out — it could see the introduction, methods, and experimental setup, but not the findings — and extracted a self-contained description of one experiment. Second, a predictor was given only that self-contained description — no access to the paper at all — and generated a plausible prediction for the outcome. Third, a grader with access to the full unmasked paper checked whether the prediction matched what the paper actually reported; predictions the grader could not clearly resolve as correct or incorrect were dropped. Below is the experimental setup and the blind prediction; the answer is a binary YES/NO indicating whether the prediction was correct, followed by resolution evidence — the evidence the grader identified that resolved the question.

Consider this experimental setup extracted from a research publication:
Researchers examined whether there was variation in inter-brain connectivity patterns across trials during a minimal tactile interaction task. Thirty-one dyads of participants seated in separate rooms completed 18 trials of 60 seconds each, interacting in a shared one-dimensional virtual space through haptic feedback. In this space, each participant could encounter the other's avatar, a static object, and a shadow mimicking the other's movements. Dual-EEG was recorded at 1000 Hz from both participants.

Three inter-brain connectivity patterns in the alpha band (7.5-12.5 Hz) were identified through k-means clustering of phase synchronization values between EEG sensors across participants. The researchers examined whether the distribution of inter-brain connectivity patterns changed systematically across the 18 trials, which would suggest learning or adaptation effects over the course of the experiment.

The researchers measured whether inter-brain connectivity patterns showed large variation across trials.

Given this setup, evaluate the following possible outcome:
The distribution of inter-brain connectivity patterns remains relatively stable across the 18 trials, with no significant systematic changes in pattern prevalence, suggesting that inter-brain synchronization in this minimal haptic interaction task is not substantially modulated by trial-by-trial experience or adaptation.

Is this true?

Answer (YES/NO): YES